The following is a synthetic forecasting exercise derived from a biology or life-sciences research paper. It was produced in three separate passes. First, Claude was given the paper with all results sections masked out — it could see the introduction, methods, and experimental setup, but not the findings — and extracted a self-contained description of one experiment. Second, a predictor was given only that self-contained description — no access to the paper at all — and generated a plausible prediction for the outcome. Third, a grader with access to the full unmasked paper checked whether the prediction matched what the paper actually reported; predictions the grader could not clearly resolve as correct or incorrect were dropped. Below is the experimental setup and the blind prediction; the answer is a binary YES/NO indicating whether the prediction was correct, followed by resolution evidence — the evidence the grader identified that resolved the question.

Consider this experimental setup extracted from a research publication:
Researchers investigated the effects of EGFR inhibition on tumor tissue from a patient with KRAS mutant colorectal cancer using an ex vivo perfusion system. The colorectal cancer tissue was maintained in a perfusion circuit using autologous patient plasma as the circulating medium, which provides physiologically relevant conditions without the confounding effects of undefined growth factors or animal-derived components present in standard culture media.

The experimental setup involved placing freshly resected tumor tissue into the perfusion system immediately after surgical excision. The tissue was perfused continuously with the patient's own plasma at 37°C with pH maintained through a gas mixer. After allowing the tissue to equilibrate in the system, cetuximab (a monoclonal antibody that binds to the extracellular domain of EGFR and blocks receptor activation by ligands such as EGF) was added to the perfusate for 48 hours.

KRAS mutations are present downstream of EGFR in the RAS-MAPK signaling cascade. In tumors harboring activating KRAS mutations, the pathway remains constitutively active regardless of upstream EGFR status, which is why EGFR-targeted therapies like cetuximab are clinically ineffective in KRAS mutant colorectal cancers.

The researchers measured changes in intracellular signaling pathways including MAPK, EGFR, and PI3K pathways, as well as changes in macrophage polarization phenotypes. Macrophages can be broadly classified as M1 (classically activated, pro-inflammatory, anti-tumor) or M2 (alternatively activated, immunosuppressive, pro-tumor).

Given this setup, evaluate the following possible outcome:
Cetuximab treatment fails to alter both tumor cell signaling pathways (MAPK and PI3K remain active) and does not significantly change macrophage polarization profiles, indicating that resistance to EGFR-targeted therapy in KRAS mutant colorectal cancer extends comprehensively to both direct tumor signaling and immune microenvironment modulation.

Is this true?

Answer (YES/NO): NO